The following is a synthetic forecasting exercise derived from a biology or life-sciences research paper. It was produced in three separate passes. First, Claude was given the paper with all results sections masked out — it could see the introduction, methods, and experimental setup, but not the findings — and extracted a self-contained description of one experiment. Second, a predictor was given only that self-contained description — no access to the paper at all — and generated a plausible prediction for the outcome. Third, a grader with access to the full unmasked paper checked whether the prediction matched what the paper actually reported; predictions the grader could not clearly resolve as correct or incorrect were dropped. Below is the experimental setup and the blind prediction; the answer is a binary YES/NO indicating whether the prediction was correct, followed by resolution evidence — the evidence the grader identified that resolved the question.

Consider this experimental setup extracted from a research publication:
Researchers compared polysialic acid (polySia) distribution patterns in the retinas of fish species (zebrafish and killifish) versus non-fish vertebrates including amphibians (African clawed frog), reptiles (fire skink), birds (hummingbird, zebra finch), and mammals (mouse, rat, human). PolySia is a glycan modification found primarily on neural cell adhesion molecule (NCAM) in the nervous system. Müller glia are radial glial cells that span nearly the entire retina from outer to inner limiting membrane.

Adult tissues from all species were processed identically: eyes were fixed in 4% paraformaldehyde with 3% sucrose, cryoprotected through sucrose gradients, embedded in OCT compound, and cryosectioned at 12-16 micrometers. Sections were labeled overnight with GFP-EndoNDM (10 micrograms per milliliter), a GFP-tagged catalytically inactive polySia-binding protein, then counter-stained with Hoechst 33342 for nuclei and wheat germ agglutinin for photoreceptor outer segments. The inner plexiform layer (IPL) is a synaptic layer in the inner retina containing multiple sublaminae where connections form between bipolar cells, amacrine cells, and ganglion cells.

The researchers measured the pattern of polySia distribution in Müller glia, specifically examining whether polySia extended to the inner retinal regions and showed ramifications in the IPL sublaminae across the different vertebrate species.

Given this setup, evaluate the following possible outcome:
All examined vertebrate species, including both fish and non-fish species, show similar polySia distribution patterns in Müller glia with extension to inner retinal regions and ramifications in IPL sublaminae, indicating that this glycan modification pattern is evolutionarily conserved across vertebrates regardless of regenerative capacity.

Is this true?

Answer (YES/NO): NO